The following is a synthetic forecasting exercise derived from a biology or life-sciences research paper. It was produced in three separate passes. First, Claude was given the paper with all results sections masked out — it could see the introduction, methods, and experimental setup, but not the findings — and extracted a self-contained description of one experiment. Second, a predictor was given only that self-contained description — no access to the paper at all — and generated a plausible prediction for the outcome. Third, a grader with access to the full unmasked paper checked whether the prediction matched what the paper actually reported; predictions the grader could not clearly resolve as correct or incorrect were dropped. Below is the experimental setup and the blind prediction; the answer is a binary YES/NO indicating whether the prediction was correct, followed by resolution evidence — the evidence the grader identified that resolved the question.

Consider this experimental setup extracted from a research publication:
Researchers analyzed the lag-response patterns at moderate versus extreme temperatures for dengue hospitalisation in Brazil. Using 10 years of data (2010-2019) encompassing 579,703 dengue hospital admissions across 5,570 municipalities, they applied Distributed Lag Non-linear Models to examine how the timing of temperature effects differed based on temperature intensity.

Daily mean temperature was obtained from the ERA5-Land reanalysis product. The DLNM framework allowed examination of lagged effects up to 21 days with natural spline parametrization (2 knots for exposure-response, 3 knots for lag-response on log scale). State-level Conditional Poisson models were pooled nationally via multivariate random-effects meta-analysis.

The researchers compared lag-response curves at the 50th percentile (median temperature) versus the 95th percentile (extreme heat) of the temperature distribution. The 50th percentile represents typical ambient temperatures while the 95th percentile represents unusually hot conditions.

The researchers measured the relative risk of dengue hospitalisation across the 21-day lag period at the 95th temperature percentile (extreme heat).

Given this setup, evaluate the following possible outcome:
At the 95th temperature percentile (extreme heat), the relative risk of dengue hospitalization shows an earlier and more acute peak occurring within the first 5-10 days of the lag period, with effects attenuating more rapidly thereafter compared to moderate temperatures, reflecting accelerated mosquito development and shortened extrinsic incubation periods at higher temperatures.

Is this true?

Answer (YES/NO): NO